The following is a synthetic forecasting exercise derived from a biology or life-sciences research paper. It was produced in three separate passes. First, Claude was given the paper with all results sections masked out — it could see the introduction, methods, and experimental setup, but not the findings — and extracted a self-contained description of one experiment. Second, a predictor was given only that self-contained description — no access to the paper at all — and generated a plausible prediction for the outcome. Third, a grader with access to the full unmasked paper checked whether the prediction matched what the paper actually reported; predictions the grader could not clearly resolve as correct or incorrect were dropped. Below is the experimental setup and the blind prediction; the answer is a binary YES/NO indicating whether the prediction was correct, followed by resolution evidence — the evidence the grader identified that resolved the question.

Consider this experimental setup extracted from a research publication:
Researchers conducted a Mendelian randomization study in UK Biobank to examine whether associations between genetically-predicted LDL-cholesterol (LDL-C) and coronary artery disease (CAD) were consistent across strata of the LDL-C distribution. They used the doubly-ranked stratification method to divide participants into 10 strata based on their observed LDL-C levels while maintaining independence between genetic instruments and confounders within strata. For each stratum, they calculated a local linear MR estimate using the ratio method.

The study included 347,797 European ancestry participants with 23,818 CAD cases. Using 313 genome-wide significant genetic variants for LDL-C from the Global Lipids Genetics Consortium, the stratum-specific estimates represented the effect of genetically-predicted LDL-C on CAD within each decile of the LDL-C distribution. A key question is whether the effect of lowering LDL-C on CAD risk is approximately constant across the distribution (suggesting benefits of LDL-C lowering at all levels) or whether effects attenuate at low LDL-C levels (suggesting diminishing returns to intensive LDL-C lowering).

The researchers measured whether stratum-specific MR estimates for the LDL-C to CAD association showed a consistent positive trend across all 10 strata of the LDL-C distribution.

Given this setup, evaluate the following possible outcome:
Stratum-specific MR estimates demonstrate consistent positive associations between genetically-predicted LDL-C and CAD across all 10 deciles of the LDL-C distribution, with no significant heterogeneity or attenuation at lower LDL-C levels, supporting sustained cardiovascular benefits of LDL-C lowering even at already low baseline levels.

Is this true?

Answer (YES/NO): YES